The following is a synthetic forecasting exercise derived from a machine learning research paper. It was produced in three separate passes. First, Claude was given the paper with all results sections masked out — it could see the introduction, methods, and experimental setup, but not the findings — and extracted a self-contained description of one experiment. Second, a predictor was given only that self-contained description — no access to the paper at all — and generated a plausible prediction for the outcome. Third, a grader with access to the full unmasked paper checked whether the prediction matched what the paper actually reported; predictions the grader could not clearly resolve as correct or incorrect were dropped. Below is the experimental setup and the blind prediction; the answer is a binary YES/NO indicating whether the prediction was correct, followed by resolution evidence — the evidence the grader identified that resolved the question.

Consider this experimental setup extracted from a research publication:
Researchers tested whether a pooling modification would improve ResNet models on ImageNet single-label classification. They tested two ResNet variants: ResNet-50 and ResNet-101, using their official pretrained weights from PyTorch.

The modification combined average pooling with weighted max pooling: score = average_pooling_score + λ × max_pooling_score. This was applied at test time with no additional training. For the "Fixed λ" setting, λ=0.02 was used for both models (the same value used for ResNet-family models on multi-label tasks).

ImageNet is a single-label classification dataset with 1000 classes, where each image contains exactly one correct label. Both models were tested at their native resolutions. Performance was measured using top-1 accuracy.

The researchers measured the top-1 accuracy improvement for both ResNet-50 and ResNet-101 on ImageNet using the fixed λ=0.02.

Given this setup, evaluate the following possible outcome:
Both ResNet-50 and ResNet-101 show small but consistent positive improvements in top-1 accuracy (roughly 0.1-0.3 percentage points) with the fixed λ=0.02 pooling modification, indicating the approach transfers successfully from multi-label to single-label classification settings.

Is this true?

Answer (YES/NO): YES